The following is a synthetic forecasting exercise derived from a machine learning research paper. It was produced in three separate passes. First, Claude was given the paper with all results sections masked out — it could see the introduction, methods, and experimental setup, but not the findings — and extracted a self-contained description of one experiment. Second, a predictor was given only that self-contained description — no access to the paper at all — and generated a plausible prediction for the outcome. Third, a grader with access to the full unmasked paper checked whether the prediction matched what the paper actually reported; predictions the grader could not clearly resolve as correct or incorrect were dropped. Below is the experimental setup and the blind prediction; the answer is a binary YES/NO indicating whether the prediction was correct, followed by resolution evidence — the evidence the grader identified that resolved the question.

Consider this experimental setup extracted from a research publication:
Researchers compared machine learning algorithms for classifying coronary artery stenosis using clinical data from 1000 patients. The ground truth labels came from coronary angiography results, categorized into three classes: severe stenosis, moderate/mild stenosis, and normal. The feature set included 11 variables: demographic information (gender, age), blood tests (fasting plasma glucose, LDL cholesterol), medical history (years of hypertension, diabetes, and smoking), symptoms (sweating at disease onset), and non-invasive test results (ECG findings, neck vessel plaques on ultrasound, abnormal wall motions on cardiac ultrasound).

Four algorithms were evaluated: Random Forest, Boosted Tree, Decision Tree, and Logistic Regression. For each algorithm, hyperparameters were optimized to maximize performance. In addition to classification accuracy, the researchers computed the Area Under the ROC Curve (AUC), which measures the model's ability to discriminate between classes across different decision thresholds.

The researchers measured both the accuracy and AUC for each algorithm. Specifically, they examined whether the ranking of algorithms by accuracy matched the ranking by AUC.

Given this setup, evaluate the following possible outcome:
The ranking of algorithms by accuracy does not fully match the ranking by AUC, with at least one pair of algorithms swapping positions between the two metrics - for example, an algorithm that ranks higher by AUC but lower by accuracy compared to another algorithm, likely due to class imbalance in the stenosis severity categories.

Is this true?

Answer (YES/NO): YES